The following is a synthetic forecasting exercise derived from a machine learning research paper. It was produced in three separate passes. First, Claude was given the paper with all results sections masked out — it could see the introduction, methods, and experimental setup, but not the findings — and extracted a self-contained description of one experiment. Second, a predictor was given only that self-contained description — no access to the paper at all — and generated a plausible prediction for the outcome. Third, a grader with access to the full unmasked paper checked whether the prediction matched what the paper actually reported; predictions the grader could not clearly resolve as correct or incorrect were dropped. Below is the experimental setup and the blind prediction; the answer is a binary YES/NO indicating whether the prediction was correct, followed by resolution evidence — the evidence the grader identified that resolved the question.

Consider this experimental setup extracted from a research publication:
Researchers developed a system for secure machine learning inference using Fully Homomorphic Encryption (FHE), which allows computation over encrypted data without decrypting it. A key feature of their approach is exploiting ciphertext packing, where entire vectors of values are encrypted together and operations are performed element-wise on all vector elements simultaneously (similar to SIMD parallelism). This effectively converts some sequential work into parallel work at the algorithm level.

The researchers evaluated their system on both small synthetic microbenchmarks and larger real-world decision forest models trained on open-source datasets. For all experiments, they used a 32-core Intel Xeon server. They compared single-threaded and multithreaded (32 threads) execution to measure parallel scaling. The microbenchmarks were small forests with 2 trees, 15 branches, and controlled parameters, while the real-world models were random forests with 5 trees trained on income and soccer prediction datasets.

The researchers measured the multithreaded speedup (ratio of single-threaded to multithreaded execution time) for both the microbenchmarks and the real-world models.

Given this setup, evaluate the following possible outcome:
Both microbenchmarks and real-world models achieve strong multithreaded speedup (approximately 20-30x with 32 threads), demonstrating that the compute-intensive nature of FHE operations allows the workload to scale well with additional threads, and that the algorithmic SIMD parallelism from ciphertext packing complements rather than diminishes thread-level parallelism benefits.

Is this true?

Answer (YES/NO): NO